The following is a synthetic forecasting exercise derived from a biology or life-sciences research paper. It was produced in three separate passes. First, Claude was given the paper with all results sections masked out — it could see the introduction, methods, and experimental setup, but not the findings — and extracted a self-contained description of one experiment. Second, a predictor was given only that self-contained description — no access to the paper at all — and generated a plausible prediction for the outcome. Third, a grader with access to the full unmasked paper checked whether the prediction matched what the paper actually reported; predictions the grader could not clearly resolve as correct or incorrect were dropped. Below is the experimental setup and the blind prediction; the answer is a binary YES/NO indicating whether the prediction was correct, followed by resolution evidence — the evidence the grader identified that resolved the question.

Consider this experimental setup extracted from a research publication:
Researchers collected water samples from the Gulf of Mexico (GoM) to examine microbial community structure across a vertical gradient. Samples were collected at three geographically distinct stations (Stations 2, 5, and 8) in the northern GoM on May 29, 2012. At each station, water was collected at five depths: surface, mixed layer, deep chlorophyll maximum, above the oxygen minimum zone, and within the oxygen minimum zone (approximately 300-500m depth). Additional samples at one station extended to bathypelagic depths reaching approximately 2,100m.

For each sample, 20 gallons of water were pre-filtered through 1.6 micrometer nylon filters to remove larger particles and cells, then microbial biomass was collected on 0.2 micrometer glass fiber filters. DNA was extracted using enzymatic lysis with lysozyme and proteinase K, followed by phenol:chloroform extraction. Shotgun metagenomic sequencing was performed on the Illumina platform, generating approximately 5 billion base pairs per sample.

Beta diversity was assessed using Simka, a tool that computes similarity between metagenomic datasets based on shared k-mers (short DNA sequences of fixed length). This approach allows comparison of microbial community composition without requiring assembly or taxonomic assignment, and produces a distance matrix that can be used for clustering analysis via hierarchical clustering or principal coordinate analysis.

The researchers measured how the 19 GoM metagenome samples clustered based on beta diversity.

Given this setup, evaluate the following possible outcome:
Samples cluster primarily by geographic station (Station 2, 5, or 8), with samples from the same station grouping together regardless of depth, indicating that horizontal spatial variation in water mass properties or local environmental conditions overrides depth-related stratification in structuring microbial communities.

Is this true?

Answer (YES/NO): NO